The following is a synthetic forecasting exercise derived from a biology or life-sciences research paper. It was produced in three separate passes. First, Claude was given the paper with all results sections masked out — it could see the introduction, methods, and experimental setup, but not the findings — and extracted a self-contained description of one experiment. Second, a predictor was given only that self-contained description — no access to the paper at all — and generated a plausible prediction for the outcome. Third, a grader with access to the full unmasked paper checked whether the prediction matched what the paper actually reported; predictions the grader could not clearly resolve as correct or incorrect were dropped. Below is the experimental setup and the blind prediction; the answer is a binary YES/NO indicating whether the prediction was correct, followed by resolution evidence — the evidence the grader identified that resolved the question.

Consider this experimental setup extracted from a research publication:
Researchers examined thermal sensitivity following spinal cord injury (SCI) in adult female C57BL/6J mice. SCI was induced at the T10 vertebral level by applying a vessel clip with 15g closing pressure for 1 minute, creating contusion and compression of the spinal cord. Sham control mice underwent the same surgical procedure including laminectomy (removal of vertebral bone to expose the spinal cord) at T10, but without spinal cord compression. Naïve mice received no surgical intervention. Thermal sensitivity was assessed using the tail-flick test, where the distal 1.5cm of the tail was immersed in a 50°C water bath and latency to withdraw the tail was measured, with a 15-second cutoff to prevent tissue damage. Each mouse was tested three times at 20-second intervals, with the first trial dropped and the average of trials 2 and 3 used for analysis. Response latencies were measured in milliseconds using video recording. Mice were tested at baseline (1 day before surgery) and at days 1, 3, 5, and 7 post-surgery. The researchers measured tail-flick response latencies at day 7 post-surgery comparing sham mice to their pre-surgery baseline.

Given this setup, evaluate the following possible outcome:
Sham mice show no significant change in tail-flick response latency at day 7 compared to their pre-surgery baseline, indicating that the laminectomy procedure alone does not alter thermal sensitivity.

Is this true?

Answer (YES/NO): YES